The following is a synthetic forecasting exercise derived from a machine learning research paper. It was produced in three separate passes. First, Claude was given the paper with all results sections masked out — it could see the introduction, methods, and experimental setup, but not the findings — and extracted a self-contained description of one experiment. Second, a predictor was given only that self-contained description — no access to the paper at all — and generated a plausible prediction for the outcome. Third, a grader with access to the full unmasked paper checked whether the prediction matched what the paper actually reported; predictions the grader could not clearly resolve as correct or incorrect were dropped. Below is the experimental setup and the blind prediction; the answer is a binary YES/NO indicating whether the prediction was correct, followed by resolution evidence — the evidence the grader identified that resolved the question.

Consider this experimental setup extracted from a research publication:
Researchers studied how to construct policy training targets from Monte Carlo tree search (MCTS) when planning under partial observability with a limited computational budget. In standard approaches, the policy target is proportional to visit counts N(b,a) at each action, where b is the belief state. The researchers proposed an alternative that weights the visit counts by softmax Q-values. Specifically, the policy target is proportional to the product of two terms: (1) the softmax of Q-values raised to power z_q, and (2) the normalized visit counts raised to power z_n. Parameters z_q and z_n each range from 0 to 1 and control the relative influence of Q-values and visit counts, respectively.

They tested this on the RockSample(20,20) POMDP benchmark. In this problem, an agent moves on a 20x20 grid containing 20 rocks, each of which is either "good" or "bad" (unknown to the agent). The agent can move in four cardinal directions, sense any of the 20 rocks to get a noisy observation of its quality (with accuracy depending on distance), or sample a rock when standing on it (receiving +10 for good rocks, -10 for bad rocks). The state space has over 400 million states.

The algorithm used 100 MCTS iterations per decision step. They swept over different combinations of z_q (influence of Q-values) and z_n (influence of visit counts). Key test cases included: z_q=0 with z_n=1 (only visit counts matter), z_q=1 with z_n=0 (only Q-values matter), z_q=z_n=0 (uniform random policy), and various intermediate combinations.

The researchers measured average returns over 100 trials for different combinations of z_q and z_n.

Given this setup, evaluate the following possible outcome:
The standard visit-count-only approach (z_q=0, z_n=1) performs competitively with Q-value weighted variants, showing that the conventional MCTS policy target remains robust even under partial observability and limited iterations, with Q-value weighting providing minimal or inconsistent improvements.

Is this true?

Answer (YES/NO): NO